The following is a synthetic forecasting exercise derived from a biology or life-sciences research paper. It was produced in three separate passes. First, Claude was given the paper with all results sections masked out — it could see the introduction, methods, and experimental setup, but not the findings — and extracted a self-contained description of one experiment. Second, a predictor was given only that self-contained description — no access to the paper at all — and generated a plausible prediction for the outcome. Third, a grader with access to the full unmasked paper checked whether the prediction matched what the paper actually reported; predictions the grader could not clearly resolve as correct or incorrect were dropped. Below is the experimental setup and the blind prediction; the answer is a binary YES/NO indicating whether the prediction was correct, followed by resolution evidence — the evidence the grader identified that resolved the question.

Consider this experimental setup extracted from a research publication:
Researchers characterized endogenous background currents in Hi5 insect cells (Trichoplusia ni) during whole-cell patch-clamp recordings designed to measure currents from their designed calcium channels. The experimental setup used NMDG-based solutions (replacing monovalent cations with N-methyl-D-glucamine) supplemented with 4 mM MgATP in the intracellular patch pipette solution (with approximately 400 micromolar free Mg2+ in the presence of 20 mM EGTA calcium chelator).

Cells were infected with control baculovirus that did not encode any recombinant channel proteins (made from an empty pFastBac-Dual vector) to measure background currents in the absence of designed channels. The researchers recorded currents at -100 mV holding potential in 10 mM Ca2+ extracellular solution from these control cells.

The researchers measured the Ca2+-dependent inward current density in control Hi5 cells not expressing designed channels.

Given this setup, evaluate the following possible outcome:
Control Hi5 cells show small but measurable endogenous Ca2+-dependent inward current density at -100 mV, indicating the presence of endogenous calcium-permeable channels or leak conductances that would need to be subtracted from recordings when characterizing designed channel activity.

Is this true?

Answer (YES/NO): YES